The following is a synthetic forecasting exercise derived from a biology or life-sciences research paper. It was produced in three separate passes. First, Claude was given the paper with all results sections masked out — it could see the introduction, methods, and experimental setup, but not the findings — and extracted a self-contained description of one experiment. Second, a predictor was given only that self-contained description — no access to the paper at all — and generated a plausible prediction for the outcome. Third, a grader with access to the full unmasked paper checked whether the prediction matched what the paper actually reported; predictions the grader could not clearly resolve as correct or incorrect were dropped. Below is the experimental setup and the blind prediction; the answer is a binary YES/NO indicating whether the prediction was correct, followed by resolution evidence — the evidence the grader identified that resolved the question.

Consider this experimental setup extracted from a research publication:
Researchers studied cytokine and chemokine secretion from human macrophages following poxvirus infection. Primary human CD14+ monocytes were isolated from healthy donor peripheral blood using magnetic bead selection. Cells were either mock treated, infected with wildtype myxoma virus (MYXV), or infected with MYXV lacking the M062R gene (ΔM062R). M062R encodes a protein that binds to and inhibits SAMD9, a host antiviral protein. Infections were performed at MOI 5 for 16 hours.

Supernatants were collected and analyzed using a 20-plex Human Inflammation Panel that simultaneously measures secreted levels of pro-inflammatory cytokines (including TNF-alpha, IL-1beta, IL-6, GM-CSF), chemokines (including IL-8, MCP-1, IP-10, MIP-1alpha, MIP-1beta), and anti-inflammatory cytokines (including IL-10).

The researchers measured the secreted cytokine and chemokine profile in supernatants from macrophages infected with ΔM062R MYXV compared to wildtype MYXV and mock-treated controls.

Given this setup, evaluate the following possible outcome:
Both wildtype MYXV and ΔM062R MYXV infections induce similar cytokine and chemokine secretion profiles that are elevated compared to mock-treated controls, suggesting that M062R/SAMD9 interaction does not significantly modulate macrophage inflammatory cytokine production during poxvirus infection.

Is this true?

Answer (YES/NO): NO